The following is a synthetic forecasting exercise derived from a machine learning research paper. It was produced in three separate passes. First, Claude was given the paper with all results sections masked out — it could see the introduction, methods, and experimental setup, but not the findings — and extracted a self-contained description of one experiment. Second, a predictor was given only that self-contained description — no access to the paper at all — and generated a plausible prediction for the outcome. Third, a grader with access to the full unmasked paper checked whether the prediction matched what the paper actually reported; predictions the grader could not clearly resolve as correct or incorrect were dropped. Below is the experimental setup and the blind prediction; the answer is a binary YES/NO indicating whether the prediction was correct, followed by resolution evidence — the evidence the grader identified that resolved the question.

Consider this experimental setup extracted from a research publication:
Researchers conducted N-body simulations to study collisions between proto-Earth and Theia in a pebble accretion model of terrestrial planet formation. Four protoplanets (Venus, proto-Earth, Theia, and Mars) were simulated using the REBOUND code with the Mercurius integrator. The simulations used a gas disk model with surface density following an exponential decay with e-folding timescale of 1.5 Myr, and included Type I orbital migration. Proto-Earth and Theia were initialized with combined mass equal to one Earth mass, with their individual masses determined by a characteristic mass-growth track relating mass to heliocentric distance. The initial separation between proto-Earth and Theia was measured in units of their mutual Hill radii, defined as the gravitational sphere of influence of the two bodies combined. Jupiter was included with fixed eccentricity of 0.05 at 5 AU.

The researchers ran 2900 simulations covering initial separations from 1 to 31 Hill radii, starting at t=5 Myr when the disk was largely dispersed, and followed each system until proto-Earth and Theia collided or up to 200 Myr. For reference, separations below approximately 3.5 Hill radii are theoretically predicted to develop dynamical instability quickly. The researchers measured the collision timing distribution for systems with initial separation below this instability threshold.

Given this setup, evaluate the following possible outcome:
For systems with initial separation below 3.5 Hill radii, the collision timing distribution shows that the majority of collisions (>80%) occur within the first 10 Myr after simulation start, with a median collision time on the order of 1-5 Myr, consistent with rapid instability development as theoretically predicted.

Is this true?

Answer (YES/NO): NO